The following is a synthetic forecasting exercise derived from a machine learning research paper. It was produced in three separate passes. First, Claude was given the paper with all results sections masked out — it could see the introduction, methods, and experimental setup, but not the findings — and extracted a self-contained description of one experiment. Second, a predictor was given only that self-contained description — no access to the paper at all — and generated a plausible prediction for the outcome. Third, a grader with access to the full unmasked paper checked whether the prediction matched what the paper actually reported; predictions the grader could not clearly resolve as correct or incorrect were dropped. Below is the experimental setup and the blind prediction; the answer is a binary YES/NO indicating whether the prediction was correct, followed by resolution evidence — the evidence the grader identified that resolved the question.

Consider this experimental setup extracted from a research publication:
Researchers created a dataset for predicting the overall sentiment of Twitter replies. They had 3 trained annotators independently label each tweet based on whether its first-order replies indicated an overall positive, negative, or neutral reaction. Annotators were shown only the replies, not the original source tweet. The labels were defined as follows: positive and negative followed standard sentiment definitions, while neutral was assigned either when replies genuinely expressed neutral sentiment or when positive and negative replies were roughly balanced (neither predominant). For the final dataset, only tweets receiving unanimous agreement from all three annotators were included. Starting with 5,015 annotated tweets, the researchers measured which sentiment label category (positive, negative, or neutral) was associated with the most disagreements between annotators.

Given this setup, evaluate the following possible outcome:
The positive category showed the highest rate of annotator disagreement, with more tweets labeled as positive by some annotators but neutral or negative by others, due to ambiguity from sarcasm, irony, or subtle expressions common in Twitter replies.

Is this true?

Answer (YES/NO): NO